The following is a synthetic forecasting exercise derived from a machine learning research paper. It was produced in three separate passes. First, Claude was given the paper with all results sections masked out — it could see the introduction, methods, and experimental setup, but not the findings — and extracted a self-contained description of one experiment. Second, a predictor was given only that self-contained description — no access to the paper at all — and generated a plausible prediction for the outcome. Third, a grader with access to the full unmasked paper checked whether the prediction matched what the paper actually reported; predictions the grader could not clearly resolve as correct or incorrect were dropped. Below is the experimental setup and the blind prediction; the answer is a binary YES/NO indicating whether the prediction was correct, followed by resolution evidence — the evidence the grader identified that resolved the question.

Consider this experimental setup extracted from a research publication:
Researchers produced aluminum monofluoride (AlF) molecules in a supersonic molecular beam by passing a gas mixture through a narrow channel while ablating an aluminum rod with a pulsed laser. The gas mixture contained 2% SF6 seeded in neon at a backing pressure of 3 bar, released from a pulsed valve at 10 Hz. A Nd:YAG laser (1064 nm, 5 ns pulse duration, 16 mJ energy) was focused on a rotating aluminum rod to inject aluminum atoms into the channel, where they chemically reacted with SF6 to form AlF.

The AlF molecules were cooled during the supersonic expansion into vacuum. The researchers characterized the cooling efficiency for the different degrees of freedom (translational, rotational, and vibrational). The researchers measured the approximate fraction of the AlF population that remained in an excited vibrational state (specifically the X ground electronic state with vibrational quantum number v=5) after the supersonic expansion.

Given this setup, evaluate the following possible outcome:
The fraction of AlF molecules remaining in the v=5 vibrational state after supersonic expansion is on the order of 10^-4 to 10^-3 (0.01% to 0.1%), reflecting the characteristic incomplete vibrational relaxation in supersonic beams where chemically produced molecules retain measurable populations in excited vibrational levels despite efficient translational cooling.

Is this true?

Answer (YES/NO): NO